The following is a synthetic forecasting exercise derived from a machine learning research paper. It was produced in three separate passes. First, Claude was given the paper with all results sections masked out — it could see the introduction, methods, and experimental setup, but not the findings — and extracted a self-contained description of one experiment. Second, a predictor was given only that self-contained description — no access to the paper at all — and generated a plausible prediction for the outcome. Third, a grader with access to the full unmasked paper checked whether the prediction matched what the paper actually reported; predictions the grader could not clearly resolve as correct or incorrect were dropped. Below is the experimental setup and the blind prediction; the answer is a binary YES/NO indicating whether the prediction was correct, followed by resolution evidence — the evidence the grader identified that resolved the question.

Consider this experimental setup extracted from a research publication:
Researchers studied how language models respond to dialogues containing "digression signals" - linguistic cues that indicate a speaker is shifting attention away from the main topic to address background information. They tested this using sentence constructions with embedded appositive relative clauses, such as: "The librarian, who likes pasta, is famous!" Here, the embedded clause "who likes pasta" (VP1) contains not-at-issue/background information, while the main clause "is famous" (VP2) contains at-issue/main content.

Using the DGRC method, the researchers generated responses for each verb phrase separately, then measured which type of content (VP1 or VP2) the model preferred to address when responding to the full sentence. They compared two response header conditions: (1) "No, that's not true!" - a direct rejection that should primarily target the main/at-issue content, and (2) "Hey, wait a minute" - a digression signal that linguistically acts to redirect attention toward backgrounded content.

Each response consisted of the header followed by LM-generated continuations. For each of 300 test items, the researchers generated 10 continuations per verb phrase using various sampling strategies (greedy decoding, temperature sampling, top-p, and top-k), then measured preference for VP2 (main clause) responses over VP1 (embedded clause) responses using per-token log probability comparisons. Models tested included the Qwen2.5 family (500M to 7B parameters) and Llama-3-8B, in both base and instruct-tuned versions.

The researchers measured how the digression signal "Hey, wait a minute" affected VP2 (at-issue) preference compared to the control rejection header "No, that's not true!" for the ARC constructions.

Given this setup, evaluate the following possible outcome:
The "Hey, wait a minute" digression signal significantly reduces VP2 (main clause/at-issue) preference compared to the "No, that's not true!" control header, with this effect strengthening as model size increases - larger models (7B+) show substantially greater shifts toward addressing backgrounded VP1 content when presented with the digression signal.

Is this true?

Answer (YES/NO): NO